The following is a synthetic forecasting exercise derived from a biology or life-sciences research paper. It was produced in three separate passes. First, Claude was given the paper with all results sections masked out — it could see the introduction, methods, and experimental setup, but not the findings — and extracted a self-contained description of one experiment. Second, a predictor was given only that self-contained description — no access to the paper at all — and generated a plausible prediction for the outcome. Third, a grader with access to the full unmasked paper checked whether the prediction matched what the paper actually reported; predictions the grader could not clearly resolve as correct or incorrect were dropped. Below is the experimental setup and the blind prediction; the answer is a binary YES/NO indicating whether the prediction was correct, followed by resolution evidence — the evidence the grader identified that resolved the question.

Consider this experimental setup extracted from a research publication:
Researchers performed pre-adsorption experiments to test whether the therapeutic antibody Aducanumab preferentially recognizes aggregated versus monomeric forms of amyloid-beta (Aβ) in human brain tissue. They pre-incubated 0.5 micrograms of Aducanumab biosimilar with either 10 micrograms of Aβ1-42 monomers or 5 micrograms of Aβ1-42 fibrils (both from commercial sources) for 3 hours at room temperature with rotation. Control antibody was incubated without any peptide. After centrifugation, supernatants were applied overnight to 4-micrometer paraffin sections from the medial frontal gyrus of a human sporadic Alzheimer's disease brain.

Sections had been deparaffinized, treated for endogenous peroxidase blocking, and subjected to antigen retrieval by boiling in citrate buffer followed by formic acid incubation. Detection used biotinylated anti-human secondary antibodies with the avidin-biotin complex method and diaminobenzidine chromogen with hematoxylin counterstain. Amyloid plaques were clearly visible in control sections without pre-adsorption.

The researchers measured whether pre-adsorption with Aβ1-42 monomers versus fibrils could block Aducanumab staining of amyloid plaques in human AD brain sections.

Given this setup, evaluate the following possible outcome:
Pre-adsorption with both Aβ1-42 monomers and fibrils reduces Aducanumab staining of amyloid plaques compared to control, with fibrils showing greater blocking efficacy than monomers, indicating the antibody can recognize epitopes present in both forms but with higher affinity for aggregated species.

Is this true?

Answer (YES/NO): NO